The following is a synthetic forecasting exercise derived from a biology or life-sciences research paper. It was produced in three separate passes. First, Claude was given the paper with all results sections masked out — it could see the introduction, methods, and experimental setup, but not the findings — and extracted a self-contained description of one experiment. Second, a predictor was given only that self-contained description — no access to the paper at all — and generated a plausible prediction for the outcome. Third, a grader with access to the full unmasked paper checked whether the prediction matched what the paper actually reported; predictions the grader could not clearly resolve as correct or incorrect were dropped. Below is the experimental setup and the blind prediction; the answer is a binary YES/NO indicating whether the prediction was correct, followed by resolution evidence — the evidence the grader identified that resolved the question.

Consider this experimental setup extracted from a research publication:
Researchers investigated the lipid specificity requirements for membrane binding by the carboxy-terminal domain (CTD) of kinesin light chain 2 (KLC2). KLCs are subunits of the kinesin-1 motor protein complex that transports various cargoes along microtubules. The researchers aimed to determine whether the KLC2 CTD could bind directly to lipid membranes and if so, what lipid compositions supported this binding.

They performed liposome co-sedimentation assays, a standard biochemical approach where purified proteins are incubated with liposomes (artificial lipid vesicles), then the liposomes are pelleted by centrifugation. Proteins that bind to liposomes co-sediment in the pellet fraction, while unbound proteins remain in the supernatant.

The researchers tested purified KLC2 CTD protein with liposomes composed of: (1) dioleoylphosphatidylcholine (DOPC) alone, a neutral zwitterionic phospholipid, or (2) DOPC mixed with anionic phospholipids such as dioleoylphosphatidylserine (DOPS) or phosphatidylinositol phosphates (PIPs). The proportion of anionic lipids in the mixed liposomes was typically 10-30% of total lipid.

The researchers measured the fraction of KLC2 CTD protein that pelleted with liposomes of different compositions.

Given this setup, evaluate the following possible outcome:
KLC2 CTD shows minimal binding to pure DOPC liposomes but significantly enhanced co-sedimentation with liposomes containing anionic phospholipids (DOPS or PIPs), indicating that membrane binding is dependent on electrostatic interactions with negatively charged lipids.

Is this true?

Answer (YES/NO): NO